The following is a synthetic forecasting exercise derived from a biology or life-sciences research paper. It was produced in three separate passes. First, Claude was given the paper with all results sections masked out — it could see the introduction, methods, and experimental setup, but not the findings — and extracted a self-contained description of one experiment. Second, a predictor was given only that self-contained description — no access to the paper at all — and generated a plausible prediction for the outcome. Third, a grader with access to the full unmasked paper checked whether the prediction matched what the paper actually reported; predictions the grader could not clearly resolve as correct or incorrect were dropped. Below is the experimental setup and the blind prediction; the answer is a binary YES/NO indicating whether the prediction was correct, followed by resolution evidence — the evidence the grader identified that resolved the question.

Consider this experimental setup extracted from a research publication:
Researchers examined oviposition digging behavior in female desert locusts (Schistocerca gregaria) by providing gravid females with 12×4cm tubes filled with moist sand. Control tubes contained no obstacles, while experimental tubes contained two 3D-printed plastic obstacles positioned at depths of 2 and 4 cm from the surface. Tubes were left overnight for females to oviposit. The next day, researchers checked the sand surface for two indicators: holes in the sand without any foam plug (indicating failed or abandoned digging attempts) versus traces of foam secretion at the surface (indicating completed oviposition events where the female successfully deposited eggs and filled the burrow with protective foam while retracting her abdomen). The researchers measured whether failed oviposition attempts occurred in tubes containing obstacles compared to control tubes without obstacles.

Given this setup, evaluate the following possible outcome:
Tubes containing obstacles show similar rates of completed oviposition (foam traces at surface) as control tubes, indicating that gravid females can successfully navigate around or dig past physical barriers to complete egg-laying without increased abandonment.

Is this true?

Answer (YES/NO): NO